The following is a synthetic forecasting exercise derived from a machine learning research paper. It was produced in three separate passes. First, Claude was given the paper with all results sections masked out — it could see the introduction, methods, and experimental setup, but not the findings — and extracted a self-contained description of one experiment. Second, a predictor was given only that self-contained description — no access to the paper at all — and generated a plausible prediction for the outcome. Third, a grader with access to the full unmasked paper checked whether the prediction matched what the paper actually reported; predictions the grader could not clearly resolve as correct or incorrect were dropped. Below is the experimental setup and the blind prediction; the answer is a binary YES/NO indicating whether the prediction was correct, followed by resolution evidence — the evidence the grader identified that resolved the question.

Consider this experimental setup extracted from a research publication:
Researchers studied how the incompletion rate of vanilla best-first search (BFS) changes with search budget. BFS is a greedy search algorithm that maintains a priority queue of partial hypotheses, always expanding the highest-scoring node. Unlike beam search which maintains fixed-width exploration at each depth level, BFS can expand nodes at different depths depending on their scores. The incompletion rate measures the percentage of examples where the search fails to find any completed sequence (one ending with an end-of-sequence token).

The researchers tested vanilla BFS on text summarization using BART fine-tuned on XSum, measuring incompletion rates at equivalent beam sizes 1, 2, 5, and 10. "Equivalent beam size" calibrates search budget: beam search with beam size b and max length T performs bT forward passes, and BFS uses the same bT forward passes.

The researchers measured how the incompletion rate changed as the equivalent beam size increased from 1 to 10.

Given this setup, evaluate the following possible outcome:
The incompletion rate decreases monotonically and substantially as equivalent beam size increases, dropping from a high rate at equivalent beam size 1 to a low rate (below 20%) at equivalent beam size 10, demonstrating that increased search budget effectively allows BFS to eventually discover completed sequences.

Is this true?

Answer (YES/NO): YES